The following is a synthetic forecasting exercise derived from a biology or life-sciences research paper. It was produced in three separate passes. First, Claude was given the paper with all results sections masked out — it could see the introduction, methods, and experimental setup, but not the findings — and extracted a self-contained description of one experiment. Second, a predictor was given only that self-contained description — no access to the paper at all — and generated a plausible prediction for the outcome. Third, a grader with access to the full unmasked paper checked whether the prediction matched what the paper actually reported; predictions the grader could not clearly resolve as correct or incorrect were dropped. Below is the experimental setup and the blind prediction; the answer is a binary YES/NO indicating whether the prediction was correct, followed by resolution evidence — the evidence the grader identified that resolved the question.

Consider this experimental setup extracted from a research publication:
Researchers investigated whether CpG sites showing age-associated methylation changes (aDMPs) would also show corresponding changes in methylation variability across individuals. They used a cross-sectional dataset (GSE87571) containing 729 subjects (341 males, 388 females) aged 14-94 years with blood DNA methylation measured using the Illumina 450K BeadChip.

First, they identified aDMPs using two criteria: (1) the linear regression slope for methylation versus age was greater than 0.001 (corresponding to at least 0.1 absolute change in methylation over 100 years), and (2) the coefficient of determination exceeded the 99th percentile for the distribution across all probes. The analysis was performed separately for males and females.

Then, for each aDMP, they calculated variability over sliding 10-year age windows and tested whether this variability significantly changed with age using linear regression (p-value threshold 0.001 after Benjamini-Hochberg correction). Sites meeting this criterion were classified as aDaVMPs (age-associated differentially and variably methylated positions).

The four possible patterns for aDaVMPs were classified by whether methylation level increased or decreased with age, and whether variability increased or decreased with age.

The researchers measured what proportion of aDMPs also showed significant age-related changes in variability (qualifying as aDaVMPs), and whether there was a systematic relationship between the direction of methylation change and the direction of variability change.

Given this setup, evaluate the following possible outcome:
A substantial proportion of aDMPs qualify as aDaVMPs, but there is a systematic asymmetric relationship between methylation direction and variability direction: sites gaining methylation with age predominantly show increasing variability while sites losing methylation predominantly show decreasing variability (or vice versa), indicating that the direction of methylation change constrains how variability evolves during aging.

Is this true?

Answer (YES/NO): NO